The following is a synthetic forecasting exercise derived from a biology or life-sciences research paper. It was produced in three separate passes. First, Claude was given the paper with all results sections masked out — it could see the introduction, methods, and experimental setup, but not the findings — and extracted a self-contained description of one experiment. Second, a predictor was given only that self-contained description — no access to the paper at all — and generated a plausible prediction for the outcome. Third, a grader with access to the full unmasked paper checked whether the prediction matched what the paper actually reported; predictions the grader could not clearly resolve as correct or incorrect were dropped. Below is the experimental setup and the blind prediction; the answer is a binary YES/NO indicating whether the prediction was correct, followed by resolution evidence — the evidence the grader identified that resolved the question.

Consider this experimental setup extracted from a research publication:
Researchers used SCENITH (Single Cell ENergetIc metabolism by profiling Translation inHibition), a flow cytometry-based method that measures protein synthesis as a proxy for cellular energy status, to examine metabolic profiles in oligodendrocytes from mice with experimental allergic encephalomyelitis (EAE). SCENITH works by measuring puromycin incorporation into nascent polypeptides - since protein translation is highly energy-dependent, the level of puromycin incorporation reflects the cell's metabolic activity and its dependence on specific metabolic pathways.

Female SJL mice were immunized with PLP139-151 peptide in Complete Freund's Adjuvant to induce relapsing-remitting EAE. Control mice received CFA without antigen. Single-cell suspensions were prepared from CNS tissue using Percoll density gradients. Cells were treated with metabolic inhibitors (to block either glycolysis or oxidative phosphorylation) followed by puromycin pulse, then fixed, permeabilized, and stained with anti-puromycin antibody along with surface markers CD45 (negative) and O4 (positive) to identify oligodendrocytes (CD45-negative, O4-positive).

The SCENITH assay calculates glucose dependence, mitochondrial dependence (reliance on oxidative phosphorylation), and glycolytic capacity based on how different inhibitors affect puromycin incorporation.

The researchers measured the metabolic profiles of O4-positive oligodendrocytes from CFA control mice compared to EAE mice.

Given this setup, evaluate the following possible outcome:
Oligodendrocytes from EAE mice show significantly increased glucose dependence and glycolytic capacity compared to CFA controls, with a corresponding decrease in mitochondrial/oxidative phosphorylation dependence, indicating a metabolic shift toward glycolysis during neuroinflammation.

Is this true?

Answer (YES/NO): YES